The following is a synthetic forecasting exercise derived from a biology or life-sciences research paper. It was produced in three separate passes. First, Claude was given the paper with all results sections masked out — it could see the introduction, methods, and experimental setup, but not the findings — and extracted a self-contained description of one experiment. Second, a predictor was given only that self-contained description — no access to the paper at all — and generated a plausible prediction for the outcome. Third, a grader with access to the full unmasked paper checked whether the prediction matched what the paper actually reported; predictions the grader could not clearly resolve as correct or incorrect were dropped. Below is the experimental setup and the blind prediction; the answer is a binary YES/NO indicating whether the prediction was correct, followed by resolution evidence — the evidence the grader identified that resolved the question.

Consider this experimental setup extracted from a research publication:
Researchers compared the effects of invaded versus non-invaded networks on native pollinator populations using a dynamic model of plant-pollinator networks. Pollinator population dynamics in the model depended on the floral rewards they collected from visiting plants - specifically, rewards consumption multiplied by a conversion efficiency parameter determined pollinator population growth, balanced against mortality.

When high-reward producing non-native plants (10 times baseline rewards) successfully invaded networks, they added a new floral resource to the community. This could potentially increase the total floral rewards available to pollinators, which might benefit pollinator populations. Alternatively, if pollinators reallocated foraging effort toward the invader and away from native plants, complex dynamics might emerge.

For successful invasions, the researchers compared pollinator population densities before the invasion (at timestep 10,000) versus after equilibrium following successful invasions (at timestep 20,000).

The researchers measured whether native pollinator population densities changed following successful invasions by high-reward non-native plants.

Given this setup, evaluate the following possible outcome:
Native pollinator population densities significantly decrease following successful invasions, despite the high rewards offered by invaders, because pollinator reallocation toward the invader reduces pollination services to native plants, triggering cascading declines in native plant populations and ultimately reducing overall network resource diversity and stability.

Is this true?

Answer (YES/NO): NO